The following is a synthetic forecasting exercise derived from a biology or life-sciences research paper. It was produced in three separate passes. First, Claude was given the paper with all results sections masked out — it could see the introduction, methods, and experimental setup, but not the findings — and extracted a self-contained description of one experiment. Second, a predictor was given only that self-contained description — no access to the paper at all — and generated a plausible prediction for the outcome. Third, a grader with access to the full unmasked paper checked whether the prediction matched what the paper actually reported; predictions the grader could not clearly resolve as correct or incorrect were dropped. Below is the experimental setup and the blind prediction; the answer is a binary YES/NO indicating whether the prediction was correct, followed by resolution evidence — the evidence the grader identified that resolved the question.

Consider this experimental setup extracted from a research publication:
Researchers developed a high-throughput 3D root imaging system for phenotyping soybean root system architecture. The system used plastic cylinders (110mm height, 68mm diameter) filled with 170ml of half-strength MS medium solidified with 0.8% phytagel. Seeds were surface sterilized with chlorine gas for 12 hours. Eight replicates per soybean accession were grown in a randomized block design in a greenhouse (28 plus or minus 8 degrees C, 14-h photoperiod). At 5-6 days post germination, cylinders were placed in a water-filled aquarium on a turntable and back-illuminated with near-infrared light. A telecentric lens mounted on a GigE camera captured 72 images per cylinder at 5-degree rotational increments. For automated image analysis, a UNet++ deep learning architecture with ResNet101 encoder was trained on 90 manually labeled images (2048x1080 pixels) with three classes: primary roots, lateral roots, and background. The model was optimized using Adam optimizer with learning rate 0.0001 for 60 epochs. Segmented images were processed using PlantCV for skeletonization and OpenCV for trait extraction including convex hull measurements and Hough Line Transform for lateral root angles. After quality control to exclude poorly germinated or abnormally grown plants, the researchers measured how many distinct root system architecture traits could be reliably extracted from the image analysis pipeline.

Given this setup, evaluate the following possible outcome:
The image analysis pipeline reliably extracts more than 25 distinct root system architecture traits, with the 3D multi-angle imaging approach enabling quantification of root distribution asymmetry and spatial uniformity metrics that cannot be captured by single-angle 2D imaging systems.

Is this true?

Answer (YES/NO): NO